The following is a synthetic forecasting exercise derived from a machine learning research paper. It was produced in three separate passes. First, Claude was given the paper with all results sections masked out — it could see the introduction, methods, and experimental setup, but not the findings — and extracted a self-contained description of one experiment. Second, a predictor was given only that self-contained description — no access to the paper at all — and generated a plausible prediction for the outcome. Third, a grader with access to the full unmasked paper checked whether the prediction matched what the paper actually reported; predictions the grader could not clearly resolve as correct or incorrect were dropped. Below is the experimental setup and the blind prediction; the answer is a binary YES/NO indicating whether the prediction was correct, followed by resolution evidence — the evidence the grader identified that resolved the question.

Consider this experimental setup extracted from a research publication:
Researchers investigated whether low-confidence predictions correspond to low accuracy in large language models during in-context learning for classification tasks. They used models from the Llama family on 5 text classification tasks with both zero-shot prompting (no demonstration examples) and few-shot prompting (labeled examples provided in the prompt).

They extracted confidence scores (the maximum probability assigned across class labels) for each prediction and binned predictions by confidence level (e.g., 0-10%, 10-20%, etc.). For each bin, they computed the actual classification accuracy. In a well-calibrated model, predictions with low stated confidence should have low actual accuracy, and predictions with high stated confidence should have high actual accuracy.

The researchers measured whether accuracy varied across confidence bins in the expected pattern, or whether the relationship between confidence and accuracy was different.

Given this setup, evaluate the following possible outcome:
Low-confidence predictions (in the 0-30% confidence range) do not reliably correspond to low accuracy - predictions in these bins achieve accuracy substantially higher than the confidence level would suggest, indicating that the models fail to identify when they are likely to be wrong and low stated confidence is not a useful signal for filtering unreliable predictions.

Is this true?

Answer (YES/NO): YES